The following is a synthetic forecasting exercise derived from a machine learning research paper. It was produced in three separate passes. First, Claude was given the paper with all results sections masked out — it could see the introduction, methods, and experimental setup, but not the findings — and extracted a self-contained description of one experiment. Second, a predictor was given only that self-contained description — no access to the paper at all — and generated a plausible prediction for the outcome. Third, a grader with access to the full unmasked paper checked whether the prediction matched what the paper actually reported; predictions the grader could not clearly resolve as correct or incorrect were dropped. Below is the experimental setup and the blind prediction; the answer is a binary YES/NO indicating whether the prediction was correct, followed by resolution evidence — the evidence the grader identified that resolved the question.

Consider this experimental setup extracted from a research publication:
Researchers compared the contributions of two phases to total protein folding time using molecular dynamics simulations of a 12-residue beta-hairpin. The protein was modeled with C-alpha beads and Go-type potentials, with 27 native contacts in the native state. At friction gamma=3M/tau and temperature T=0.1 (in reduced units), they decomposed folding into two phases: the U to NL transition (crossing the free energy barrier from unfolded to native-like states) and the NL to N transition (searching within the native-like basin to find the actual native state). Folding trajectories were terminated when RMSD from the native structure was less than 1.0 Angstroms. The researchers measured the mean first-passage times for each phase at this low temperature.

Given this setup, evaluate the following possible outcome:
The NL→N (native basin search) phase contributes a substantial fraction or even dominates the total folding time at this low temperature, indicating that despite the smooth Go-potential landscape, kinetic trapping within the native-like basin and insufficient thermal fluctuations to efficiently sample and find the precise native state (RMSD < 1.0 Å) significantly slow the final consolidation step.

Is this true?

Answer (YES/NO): YES